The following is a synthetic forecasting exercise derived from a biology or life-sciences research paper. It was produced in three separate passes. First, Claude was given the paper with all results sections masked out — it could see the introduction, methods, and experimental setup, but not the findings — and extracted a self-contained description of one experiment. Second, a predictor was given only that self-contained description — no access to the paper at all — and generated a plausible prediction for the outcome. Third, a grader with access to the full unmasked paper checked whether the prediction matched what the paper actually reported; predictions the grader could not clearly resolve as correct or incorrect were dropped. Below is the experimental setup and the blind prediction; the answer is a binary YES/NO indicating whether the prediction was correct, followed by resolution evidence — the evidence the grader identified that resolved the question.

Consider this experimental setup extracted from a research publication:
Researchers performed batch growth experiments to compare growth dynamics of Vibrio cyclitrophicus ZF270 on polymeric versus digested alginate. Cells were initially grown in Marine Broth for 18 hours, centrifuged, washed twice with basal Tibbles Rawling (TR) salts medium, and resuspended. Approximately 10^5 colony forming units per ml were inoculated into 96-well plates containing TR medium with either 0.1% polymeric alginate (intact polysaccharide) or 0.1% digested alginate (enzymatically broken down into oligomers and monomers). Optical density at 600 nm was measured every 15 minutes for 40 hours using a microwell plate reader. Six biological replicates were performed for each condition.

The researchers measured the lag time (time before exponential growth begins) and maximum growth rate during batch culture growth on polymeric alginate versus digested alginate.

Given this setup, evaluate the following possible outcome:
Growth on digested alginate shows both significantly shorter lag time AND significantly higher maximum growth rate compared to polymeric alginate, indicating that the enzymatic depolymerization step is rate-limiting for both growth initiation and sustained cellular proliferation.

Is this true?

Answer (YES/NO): NO